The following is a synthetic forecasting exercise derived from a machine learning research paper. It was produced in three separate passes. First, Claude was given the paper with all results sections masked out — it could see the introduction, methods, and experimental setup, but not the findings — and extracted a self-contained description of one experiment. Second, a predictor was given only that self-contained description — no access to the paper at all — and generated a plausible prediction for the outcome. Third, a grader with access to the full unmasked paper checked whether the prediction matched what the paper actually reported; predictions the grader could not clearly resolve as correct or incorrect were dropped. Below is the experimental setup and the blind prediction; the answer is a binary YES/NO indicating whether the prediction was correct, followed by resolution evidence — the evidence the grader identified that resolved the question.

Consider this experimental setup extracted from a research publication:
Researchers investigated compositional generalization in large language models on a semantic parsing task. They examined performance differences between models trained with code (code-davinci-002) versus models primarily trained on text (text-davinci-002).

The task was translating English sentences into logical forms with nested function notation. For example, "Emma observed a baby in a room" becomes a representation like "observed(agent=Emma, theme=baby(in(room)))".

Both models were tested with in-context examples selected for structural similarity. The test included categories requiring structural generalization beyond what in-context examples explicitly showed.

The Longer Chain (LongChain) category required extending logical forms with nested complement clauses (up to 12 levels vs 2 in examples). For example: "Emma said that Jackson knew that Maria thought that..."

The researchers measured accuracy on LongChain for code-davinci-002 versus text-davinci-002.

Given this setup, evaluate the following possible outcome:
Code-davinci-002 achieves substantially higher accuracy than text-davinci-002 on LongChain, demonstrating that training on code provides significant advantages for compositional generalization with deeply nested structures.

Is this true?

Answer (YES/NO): NO